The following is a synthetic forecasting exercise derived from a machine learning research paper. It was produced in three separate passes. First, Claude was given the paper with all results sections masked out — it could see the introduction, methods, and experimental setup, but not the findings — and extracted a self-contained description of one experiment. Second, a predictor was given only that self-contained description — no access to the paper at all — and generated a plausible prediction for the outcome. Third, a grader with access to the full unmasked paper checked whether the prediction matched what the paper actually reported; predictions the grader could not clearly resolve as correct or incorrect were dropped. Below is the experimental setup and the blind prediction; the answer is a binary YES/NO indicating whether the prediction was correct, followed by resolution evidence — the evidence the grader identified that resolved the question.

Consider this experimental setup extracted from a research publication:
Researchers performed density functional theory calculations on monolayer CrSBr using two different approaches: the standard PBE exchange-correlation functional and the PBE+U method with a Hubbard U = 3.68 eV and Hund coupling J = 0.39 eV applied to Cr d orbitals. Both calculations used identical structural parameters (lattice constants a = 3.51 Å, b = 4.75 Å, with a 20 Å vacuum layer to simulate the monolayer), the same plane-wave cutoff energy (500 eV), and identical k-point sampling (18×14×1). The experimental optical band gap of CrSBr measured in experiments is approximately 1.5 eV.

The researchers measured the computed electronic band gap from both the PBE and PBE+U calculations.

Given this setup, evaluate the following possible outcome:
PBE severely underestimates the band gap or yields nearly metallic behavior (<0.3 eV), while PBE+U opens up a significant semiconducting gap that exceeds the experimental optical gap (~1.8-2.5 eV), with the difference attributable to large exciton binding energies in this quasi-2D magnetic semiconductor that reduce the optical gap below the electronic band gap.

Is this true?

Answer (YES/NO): NO